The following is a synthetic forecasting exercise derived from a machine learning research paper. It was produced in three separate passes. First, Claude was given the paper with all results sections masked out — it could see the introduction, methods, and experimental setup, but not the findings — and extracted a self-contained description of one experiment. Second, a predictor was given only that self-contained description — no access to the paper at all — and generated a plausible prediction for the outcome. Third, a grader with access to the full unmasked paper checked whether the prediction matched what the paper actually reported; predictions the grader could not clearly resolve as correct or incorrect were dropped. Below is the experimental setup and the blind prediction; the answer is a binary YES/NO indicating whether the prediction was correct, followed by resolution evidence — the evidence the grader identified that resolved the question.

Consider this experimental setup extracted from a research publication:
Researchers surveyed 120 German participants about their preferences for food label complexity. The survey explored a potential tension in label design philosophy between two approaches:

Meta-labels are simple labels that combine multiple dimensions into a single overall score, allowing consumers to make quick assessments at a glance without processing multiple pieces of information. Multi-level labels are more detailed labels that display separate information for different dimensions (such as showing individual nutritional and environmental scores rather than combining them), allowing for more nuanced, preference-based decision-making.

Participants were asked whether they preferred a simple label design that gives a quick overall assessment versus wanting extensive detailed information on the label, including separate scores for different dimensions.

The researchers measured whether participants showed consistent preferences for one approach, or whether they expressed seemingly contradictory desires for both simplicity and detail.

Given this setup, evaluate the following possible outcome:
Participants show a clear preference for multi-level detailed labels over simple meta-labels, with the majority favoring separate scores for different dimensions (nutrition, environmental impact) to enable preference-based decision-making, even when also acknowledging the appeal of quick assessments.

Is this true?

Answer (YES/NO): NO